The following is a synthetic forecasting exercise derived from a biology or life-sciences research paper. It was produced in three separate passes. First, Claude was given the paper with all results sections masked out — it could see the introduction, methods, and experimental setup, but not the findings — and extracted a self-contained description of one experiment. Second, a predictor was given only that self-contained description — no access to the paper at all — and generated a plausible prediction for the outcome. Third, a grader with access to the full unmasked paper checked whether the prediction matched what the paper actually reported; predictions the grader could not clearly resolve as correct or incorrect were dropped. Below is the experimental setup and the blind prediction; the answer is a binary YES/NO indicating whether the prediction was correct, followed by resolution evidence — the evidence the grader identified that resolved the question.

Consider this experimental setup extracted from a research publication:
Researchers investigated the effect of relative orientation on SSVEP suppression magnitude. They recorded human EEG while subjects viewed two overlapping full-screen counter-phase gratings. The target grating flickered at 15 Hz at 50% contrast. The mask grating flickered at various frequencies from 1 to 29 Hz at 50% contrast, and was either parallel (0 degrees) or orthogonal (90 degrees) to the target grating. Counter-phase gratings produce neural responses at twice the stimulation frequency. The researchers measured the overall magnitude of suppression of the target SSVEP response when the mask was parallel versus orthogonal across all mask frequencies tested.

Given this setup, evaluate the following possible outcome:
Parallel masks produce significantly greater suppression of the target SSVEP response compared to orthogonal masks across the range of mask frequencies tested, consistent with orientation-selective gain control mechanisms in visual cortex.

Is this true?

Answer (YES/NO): YES